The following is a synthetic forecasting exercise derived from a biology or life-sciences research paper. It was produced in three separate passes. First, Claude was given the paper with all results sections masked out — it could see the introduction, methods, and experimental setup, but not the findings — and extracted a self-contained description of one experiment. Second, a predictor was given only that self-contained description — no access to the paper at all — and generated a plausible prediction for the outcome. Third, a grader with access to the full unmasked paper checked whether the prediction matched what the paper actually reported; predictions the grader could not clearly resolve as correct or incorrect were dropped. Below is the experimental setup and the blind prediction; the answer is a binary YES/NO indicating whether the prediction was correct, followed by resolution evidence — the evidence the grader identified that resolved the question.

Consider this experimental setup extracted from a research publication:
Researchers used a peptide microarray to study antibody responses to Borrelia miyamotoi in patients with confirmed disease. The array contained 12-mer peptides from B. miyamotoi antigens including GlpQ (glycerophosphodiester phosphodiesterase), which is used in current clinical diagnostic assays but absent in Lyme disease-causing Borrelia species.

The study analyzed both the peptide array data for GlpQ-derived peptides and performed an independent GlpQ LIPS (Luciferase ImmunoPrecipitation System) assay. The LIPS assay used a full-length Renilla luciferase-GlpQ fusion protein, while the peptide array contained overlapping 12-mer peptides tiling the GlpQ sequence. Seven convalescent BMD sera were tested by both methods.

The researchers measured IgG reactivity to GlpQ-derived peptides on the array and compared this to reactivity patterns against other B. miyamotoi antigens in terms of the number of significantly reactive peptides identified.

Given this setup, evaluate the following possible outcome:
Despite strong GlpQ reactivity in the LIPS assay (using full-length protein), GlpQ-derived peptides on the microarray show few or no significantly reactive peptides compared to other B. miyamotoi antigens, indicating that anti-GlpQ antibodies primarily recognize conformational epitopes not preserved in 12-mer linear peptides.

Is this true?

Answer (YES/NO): YES